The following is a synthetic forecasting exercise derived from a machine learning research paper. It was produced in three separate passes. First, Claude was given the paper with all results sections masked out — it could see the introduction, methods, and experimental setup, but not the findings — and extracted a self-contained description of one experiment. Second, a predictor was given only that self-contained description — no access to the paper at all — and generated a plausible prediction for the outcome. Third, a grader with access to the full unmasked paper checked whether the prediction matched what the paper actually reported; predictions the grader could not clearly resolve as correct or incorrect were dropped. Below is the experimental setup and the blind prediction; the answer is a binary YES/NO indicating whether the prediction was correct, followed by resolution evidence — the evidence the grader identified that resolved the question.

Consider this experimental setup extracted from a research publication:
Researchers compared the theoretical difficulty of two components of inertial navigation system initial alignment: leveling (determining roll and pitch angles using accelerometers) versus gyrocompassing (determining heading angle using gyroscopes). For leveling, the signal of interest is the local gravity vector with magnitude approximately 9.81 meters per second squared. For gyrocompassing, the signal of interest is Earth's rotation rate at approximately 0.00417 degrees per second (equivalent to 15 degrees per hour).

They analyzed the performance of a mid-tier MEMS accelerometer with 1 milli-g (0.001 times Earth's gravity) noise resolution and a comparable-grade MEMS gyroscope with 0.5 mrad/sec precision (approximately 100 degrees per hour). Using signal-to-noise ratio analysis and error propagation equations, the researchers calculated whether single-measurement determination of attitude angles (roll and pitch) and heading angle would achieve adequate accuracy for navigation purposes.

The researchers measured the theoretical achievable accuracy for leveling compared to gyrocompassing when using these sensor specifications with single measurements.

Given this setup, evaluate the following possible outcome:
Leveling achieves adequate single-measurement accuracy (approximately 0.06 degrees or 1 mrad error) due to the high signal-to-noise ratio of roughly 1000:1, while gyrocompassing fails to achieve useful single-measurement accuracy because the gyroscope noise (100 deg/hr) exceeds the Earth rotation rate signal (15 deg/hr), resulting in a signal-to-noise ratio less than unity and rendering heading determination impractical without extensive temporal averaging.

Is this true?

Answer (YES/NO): YES